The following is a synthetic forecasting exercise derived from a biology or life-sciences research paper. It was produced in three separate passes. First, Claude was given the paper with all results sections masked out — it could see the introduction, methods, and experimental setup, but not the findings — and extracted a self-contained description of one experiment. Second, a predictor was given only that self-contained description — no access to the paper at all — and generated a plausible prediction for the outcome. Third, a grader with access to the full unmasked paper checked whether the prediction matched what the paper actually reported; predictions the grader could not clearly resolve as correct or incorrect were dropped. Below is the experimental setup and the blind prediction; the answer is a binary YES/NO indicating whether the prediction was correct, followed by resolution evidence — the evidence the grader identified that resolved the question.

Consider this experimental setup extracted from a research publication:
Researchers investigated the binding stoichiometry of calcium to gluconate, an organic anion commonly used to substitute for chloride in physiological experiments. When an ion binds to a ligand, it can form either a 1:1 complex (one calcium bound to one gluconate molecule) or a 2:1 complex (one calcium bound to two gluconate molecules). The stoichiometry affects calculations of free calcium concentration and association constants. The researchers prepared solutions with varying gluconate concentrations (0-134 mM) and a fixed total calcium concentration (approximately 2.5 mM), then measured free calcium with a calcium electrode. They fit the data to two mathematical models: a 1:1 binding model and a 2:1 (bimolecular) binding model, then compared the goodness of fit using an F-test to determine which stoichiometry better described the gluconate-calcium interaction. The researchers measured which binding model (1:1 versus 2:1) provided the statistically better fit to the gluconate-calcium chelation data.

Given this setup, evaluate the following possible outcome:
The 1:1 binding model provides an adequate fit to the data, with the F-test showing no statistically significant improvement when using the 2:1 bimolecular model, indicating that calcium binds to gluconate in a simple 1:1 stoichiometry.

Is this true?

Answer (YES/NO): NO